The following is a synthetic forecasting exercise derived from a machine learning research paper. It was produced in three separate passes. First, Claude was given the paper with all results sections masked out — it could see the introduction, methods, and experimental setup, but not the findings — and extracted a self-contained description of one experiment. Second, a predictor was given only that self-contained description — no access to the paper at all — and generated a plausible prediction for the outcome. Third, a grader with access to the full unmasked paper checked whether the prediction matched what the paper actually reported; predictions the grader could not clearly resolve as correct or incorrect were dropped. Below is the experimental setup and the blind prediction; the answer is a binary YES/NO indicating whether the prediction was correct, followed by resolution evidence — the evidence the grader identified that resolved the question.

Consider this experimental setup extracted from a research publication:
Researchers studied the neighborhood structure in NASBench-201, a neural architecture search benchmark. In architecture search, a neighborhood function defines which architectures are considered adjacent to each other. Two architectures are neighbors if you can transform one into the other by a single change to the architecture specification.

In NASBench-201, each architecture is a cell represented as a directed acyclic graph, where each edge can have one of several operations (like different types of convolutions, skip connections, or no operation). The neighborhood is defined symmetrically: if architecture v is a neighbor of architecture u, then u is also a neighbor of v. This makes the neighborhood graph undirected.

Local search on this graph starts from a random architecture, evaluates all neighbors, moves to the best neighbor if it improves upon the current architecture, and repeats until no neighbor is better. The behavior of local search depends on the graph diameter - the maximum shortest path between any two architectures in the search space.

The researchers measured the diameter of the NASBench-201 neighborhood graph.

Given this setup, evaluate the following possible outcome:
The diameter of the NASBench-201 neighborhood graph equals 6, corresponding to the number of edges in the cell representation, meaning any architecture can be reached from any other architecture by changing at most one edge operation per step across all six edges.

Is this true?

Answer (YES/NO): YES